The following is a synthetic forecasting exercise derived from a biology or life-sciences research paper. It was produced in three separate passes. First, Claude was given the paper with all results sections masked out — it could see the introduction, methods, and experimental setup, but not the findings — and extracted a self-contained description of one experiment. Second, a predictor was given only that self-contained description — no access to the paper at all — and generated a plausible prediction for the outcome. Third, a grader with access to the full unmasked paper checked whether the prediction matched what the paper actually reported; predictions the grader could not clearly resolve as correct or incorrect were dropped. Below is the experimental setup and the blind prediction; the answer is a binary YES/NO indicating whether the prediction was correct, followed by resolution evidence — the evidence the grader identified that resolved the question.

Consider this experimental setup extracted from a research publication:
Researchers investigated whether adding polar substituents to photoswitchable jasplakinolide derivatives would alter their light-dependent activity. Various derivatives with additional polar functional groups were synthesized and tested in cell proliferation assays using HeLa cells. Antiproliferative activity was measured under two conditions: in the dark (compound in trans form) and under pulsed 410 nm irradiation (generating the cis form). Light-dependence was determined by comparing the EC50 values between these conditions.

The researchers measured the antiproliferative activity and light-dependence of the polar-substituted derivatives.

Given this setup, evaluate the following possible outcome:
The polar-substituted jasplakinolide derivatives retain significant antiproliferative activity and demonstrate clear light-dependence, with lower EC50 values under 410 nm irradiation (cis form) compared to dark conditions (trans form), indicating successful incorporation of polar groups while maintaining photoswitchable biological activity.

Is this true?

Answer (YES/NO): NO